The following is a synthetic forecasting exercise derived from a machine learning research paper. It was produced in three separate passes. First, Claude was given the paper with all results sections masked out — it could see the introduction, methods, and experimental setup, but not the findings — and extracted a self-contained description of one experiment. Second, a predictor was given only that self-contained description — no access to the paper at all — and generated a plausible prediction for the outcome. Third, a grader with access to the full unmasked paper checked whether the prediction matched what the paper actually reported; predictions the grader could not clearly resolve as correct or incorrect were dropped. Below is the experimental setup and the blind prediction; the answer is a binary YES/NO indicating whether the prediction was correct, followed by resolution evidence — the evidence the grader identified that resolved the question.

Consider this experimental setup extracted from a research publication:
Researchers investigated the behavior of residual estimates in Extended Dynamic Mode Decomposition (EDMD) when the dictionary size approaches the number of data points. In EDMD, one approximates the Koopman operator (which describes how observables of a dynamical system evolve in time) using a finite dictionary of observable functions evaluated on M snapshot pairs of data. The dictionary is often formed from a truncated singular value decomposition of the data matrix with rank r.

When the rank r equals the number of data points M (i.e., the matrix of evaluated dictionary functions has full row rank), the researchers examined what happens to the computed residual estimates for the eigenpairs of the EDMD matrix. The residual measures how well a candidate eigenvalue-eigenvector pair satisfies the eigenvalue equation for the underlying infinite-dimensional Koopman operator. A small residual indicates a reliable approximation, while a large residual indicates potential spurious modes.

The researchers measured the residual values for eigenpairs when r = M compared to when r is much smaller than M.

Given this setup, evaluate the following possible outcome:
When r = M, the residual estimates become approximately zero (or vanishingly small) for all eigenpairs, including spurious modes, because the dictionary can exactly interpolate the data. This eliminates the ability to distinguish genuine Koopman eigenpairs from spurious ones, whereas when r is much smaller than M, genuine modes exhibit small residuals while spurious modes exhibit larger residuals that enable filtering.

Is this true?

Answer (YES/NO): YES